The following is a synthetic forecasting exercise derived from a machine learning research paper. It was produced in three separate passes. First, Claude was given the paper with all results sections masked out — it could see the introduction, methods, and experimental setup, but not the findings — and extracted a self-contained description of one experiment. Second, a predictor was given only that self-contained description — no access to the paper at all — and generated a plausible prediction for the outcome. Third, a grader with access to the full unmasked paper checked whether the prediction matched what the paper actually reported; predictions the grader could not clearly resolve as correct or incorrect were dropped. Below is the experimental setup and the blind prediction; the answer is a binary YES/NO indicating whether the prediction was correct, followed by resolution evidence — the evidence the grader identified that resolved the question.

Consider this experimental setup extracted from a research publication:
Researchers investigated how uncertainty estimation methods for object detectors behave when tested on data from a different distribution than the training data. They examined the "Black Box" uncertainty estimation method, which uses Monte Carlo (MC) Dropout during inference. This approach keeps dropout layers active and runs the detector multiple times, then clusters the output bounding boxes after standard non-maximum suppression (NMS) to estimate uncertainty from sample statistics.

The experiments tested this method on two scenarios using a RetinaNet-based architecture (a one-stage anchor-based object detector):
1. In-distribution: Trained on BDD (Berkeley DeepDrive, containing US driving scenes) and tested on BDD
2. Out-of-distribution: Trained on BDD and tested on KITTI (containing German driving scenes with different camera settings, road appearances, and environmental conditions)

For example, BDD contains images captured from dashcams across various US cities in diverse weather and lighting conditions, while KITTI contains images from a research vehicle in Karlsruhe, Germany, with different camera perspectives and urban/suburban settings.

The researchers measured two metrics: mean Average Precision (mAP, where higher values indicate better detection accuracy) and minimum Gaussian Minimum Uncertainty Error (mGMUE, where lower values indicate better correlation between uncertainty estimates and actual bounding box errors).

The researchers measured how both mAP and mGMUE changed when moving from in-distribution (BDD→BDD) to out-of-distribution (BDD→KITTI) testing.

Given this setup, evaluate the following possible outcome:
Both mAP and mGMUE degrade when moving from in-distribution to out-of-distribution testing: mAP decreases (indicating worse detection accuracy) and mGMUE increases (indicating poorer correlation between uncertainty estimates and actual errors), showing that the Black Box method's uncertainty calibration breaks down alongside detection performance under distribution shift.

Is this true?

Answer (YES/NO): NO